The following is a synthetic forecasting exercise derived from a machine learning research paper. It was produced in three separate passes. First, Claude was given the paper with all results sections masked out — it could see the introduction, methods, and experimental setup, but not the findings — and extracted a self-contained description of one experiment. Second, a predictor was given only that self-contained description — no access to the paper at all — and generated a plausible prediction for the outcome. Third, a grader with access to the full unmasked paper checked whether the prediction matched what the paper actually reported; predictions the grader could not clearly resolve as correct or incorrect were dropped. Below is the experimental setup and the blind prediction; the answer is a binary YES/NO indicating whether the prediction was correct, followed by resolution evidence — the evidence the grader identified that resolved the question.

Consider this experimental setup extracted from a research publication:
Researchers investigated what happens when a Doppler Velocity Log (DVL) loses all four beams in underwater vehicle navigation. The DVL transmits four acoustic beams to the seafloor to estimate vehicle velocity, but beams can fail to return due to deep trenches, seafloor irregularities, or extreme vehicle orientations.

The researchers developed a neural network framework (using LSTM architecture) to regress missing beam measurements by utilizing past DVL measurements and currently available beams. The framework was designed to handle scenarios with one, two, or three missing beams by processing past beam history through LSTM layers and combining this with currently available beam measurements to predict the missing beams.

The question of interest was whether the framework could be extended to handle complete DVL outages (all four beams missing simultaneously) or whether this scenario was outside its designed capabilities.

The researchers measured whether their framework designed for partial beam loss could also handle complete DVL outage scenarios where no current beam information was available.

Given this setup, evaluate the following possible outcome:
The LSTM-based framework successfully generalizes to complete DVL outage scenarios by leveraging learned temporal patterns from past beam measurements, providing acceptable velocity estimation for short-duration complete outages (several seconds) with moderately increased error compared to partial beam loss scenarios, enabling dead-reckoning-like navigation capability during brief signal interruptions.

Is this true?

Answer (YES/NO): NO